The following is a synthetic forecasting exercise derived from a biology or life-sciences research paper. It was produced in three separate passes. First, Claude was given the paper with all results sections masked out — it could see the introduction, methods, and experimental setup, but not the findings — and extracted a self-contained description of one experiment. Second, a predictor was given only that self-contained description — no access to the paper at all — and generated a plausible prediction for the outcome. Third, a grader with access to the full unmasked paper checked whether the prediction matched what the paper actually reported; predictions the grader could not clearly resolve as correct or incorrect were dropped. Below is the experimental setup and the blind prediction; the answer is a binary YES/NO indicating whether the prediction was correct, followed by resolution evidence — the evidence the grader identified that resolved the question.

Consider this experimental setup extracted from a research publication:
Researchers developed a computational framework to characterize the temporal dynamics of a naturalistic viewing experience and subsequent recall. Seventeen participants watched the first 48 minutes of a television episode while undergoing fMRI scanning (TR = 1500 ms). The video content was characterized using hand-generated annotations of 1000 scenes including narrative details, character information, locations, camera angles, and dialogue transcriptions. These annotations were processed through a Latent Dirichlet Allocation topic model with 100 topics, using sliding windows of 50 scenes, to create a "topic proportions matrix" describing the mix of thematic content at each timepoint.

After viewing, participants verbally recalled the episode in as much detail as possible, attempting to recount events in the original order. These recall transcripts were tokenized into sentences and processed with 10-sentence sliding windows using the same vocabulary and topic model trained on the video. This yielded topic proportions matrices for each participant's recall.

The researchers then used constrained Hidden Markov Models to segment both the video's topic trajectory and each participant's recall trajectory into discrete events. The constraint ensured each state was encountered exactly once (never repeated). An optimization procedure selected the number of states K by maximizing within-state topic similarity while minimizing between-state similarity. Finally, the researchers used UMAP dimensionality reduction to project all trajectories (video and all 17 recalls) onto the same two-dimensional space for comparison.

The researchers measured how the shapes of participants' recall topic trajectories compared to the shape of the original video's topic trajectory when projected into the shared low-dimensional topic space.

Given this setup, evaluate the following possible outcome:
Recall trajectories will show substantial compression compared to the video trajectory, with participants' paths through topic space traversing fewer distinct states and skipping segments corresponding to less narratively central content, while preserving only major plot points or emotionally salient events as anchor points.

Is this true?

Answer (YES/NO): NO